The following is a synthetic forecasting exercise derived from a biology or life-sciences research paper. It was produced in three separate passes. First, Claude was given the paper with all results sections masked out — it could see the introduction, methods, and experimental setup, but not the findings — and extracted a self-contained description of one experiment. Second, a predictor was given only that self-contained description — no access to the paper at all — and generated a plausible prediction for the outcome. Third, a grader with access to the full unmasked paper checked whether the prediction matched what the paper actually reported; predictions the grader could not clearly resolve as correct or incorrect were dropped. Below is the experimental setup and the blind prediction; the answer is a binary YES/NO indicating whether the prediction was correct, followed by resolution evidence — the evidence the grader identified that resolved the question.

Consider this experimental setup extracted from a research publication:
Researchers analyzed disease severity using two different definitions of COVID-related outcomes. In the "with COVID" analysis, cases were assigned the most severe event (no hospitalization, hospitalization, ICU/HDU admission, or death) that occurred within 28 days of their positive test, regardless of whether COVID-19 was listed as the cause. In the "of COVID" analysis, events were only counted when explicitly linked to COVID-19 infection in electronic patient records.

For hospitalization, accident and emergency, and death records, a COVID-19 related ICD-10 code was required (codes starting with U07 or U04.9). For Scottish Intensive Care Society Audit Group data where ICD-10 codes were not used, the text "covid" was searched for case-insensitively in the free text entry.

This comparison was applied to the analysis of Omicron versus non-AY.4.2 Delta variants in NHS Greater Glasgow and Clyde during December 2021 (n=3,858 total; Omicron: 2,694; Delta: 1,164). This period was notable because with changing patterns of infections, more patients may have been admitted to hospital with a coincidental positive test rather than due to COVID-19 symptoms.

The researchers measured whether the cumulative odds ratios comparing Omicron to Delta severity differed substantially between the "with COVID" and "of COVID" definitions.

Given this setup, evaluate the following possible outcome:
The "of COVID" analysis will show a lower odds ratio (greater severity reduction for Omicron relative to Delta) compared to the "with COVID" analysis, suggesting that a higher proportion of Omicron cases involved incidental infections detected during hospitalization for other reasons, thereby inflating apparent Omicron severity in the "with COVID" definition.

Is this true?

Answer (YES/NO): YES